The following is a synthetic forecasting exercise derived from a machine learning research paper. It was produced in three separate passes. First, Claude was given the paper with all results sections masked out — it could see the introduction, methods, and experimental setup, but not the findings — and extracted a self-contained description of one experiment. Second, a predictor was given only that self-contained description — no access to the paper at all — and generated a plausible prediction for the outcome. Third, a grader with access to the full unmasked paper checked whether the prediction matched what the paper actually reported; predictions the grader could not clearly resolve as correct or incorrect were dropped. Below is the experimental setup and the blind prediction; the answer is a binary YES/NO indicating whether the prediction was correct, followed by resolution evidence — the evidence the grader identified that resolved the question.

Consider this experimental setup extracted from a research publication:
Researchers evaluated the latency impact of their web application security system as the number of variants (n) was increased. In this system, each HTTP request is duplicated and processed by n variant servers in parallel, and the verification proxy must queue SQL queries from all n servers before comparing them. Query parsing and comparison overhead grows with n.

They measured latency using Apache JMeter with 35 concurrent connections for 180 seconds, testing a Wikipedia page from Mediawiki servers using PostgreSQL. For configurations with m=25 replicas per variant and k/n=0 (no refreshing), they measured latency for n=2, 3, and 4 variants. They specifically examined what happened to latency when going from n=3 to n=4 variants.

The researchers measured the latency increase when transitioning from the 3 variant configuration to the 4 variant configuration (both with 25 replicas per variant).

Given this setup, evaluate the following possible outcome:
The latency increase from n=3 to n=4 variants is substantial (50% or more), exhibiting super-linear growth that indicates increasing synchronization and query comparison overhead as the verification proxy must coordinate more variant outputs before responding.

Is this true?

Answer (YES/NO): NO